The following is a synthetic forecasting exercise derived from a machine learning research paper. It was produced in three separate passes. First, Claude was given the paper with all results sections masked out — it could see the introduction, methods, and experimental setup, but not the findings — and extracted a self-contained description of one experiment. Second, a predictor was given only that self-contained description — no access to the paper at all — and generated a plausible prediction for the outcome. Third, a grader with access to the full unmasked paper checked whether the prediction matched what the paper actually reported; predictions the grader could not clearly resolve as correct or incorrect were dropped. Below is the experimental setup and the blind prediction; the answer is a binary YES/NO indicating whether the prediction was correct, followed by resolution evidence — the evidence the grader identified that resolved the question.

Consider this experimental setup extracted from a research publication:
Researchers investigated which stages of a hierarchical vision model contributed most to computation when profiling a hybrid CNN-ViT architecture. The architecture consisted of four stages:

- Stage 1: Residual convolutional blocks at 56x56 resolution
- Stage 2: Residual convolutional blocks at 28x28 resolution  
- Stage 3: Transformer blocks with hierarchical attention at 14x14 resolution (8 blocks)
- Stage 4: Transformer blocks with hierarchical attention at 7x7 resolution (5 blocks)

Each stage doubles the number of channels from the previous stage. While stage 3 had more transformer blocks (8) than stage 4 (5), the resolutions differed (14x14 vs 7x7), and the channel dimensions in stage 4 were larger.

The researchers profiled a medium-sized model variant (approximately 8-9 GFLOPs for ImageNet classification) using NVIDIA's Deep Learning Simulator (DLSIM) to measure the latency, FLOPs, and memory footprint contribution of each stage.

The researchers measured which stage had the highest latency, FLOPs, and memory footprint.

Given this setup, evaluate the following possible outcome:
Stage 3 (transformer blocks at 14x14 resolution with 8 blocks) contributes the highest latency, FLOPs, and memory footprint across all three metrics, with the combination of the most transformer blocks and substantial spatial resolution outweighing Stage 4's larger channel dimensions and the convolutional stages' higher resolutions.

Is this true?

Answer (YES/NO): YES